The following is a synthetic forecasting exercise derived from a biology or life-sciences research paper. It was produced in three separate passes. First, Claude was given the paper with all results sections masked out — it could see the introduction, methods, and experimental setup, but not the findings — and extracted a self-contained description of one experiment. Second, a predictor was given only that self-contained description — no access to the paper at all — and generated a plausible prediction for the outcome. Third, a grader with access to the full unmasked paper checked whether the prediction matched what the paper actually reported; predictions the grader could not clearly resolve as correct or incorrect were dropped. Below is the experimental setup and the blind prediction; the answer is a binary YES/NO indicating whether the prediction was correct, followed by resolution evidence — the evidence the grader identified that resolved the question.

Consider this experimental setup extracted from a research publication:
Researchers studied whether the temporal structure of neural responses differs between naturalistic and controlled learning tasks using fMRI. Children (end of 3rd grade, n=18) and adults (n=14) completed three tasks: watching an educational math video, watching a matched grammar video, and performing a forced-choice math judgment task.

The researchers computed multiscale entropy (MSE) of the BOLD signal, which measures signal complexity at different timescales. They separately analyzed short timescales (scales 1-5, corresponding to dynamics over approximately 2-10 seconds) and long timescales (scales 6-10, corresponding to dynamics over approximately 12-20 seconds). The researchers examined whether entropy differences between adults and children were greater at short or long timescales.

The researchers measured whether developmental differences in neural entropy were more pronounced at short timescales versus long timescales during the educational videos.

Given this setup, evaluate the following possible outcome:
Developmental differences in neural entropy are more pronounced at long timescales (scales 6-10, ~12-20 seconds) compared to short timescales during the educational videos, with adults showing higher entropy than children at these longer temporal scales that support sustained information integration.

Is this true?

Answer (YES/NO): NO